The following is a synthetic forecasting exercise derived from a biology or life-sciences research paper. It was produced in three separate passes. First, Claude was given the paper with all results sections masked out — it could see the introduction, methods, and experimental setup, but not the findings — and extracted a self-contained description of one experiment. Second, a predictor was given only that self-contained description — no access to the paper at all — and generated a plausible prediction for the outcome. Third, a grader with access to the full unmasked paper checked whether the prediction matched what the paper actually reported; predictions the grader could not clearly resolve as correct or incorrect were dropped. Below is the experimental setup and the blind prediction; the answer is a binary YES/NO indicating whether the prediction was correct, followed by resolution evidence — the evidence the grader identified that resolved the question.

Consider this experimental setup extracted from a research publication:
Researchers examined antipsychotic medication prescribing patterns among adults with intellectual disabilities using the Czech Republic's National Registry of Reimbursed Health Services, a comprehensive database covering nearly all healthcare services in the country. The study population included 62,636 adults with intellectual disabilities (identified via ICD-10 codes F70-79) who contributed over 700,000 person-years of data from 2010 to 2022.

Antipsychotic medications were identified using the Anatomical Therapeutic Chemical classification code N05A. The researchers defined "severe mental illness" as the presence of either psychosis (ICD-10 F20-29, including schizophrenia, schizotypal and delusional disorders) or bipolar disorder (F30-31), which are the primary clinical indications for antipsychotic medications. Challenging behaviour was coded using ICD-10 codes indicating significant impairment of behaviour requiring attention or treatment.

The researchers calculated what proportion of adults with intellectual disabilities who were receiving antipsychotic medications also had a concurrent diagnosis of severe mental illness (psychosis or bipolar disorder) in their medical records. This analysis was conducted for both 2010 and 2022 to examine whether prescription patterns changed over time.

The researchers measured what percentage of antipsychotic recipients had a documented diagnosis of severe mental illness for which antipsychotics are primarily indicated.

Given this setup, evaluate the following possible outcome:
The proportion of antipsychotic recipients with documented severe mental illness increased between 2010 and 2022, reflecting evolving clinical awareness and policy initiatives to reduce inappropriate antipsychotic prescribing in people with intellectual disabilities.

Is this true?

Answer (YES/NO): NO